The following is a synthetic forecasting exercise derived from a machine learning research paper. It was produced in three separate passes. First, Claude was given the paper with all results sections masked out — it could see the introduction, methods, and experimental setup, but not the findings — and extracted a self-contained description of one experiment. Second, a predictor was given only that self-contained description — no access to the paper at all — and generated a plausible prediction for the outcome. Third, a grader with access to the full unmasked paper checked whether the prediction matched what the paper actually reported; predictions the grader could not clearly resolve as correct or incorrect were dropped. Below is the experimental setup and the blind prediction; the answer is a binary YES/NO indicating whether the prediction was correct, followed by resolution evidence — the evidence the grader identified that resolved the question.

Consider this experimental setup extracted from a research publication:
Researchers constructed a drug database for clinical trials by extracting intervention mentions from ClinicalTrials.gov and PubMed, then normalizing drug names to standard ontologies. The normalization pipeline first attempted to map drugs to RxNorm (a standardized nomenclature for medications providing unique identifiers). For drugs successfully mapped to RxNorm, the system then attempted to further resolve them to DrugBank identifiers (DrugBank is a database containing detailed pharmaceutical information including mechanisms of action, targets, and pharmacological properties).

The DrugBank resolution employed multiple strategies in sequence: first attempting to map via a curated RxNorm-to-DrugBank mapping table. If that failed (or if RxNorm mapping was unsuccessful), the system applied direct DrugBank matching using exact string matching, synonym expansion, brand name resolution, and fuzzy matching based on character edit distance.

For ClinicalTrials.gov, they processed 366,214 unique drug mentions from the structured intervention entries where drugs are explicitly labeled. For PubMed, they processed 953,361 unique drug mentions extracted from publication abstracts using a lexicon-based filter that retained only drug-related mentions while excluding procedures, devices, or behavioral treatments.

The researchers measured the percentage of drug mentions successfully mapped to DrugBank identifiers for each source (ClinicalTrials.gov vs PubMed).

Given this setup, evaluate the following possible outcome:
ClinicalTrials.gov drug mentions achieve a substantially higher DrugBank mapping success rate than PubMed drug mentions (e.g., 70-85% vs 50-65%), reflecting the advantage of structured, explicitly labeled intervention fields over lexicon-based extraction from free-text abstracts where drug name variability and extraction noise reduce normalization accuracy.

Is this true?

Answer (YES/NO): NO